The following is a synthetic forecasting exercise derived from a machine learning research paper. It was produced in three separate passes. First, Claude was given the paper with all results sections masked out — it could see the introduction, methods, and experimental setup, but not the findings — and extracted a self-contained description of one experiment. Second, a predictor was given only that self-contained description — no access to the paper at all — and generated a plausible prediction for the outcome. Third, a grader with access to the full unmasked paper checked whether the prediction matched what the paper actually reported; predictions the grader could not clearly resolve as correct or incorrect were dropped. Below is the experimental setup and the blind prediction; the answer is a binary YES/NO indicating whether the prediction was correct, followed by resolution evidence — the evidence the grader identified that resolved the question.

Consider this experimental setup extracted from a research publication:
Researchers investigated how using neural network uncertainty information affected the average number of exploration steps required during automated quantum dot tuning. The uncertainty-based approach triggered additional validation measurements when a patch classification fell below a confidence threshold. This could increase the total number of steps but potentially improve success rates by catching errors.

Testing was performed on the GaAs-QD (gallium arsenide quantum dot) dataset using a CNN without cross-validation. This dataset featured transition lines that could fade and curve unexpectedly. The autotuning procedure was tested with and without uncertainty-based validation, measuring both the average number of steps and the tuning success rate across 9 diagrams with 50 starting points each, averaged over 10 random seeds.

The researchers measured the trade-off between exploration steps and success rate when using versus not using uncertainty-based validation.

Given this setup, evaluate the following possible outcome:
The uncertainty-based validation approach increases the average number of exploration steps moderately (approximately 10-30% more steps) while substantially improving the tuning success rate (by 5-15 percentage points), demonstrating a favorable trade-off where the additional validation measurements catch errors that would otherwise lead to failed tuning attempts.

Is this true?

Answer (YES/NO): NO